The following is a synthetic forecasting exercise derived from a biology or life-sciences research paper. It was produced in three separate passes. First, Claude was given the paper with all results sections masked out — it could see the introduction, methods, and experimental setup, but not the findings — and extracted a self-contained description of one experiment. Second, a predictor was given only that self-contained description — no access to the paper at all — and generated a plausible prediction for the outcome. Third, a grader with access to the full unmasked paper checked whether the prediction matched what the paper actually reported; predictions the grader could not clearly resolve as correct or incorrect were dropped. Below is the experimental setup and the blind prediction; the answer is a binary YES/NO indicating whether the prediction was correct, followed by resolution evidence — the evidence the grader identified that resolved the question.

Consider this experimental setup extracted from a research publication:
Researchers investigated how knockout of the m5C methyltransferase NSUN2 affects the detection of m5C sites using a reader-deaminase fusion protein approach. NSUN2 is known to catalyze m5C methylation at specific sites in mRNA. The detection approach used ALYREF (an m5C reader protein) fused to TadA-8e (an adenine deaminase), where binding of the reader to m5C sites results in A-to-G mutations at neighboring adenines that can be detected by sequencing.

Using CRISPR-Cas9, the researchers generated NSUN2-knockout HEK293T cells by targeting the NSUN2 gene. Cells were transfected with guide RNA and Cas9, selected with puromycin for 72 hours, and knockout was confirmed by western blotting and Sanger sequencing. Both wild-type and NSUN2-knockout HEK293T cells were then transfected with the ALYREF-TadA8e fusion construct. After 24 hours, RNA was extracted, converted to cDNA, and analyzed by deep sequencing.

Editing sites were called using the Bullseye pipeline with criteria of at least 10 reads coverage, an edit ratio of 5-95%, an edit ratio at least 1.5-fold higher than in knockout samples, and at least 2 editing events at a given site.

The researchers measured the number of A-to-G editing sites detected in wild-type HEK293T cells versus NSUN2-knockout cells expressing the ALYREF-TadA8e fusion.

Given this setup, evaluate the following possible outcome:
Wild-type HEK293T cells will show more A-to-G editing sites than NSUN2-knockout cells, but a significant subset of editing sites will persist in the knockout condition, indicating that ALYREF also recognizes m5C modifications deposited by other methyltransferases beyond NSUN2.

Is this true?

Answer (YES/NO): YES